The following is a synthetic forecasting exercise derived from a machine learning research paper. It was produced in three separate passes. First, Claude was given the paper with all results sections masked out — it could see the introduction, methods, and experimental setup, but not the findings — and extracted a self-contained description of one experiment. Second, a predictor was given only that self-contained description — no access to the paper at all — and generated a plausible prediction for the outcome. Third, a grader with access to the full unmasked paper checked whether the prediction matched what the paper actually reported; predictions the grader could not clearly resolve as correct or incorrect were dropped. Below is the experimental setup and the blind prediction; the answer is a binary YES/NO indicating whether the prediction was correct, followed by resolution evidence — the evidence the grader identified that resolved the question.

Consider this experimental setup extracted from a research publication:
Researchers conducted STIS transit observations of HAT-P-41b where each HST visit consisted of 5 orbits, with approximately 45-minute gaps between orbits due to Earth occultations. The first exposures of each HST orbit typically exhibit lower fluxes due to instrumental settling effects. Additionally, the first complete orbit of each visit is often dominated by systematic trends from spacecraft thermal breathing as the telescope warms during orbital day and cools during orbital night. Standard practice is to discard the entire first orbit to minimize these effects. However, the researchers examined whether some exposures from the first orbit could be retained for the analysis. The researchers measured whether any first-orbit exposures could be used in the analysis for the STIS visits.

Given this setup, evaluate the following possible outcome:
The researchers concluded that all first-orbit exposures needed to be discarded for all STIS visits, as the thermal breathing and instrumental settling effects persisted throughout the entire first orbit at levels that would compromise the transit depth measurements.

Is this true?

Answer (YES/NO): NO